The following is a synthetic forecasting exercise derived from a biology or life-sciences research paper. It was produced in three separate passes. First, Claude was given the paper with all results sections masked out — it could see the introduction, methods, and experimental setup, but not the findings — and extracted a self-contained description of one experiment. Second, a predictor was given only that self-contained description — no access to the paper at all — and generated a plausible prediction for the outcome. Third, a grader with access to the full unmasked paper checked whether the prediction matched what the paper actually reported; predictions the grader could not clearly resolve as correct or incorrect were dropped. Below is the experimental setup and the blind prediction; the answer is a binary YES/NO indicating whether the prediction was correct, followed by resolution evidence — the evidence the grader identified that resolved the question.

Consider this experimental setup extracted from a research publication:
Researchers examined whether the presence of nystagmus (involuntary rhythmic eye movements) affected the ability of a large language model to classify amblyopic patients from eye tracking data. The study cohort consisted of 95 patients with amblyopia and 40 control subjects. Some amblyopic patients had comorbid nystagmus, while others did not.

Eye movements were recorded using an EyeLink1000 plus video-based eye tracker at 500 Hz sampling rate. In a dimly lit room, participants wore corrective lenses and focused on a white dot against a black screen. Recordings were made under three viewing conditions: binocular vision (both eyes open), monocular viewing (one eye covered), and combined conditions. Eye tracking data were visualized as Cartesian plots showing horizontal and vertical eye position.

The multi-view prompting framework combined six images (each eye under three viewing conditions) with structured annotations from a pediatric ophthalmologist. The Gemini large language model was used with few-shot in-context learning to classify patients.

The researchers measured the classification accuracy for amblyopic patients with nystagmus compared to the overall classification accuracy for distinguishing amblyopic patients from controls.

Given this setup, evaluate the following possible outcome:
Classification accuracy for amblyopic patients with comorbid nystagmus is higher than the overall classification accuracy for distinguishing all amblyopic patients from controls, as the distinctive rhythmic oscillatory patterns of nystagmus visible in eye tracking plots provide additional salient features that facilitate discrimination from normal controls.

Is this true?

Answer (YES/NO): YES